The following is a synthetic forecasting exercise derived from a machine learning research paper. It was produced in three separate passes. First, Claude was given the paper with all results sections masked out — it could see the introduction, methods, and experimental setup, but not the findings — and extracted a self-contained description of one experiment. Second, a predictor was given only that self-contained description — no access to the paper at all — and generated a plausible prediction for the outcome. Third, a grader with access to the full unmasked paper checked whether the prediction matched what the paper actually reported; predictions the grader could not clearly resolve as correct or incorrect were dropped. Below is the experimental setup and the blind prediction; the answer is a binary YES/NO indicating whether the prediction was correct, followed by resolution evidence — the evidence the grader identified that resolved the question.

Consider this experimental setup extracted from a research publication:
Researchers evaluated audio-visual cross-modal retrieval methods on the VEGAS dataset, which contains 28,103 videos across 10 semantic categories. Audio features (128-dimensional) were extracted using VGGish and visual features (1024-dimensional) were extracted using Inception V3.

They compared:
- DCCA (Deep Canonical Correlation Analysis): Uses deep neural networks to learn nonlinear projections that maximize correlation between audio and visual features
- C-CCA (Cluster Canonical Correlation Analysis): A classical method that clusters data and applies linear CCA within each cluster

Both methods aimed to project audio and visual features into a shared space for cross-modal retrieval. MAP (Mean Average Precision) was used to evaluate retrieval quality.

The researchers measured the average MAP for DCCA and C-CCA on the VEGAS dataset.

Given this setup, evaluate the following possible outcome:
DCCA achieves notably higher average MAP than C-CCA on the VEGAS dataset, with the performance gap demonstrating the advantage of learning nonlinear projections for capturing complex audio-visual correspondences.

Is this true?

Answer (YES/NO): NO